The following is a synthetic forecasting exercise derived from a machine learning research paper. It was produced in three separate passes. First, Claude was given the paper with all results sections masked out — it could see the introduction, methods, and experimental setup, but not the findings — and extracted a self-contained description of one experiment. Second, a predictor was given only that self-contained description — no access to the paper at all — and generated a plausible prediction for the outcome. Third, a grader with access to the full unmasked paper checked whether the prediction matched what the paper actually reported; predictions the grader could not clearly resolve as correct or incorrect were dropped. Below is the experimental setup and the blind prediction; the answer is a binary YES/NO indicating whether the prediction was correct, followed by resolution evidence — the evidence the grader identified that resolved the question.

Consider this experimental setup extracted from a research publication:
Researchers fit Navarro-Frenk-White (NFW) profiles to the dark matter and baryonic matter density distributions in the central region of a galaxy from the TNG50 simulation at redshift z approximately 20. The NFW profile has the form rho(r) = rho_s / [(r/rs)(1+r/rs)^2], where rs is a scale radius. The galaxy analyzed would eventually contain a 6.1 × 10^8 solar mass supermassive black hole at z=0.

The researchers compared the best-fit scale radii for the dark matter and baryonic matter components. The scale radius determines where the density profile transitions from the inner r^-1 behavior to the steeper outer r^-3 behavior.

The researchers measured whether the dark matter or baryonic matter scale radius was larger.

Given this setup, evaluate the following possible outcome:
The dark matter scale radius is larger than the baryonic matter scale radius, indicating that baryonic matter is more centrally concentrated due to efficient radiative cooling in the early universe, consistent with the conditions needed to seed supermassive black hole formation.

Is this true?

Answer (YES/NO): NO